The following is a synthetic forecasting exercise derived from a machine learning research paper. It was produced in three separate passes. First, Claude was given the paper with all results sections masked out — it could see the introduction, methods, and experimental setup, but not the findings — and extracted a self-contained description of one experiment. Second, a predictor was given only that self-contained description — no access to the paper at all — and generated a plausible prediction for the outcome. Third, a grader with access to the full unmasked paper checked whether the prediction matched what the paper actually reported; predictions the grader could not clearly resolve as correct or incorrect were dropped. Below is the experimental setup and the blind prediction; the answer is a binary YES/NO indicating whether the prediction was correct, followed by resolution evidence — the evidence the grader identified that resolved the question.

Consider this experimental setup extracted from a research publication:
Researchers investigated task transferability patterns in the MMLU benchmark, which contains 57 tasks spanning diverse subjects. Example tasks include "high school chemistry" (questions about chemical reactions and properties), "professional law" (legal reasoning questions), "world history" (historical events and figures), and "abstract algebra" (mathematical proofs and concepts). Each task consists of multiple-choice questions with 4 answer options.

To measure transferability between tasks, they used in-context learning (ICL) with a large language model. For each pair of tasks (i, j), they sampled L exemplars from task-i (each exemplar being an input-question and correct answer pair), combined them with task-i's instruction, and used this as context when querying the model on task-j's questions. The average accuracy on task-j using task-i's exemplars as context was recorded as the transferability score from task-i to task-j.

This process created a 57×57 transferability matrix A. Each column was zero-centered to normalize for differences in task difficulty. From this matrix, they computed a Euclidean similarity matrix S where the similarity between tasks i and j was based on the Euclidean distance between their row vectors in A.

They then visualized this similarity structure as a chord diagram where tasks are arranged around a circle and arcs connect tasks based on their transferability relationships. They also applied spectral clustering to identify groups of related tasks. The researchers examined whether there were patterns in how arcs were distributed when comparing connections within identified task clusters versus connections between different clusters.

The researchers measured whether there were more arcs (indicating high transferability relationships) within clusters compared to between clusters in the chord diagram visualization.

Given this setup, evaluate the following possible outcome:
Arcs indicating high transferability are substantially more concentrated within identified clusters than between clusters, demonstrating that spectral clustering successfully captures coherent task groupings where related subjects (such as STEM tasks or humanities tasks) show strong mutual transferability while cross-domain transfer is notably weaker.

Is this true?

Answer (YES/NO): YES